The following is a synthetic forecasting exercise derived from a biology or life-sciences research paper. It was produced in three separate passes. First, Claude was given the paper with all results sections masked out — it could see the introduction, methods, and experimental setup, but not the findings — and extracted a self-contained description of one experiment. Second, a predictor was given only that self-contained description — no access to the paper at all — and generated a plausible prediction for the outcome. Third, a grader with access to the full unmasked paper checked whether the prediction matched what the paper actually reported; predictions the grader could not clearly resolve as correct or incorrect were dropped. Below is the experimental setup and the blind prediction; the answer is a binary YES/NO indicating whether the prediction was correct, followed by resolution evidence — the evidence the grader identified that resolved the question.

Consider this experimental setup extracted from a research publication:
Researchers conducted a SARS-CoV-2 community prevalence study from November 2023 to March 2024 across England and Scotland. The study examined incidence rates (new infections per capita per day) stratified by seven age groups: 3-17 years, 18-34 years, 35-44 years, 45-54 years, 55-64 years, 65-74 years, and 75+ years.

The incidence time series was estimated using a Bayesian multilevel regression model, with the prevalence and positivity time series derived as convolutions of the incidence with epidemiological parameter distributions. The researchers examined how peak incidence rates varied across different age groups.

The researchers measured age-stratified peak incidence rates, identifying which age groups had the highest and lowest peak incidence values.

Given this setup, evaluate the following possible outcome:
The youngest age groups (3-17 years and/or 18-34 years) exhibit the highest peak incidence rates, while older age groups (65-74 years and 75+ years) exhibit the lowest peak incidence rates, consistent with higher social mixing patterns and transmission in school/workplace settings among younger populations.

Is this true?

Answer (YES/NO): NO